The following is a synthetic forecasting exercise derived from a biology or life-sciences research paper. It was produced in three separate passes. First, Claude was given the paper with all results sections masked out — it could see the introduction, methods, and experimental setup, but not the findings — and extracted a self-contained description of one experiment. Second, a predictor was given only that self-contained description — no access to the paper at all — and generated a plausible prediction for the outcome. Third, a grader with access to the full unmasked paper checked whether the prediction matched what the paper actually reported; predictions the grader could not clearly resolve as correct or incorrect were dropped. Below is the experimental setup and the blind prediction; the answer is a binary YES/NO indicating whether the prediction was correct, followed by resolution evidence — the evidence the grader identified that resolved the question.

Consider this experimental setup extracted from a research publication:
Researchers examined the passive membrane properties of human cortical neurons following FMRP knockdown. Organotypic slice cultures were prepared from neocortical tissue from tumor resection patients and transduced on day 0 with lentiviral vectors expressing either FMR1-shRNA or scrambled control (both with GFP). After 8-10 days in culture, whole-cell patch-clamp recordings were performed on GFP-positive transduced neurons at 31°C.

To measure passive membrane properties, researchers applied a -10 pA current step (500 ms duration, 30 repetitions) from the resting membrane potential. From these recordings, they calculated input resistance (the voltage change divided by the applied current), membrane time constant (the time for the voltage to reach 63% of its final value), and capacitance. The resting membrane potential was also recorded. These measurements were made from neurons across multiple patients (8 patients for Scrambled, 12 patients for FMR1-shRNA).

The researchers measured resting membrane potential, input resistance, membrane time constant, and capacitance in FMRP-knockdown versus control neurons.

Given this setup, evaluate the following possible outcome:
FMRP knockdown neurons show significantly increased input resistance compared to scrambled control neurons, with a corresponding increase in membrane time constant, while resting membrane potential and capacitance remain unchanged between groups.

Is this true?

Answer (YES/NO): NO